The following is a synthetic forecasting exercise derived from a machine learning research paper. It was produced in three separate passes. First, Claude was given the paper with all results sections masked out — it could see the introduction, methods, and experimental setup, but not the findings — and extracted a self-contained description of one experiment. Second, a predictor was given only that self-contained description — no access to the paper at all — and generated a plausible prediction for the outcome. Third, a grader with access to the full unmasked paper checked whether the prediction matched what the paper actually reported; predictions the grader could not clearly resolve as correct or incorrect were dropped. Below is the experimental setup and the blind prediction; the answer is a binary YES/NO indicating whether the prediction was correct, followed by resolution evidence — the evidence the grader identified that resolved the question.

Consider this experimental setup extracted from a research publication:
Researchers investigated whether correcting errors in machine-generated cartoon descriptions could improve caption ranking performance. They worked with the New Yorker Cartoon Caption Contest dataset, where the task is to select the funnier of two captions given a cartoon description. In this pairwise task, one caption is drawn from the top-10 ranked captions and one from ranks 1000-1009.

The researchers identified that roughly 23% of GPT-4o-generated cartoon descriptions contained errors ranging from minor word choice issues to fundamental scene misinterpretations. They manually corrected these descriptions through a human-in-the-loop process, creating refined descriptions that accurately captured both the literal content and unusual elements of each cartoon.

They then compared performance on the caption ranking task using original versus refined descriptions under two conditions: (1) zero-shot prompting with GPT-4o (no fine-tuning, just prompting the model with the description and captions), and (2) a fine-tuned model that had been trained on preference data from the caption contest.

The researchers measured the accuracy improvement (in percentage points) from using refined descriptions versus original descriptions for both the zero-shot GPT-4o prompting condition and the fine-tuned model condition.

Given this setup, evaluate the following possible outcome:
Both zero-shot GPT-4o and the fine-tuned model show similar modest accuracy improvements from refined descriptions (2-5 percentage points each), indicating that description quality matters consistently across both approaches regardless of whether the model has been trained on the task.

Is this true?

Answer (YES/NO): NO